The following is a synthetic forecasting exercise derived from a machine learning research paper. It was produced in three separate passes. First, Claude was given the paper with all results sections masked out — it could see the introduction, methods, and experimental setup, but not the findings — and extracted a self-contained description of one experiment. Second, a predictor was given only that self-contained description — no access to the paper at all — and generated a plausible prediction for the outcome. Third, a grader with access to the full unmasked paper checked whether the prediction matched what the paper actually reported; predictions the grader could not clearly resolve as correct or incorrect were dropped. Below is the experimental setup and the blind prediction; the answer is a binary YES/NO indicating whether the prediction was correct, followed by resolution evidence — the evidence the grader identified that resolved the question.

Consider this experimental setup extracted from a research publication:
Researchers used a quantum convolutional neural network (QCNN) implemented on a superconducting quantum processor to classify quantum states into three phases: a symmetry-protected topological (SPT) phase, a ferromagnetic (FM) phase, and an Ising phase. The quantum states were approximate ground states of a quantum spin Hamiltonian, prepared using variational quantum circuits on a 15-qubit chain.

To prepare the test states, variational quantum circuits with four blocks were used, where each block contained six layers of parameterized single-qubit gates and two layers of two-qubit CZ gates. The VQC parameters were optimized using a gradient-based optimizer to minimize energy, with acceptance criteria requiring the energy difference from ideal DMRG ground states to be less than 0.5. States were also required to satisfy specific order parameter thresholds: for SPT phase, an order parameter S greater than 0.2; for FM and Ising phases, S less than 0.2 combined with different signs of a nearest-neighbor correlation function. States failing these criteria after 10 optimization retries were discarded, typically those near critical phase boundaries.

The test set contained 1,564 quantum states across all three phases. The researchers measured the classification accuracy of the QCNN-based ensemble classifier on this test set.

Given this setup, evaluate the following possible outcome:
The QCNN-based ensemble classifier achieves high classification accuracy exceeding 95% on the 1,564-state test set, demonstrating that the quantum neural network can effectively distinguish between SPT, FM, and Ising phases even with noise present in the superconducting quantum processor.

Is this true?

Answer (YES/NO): YES